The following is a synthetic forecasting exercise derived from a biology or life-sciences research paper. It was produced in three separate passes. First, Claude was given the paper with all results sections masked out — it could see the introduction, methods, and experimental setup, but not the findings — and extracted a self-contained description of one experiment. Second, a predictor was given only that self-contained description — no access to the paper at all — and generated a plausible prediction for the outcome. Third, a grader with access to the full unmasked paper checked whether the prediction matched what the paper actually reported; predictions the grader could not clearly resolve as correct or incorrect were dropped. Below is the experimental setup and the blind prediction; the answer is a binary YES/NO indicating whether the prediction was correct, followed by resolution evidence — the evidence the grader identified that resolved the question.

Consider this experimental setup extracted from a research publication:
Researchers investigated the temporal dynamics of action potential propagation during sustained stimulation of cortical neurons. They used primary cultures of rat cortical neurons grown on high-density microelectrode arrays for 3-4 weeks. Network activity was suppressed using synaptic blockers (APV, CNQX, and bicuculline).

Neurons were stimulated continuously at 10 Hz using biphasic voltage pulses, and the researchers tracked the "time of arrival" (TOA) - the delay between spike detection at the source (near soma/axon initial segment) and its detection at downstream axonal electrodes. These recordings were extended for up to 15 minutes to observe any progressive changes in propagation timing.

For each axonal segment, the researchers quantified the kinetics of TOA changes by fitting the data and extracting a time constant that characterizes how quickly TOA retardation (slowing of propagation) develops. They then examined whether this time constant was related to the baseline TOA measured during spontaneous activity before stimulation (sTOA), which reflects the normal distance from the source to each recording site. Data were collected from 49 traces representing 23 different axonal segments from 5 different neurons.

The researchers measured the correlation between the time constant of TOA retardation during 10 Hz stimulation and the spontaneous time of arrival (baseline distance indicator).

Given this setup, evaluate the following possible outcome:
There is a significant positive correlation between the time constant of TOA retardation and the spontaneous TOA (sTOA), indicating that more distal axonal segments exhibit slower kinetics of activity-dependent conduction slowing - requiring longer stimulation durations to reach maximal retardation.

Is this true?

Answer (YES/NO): YES